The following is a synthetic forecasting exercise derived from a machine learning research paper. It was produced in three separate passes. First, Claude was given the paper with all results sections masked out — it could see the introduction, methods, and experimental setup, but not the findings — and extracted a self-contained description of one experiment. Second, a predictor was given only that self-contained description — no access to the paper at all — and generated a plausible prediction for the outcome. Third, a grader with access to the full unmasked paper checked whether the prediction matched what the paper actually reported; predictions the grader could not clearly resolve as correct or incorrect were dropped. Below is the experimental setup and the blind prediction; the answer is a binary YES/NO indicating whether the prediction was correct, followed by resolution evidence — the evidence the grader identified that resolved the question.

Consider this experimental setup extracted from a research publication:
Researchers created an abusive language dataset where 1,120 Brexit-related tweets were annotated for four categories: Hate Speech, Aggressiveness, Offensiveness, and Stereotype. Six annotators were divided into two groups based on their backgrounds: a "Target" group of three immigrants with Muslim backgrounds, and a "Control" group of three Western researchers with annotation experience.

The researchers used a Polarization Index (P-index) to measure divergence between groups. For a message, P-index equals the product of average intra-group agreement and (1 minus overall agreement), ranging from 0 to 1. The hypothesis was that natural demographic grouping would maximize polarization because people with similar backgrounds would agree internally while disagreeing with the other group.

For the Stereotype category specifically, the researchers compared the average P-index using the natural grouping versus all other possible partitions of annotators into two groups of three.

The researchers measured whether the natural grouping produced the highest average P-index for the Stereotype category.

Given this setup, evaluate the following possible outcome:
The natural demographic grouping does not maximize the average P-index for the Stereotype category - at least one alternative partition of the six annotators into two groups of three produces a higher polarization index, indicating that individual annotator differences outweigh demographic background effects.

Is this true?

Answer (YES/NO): YES